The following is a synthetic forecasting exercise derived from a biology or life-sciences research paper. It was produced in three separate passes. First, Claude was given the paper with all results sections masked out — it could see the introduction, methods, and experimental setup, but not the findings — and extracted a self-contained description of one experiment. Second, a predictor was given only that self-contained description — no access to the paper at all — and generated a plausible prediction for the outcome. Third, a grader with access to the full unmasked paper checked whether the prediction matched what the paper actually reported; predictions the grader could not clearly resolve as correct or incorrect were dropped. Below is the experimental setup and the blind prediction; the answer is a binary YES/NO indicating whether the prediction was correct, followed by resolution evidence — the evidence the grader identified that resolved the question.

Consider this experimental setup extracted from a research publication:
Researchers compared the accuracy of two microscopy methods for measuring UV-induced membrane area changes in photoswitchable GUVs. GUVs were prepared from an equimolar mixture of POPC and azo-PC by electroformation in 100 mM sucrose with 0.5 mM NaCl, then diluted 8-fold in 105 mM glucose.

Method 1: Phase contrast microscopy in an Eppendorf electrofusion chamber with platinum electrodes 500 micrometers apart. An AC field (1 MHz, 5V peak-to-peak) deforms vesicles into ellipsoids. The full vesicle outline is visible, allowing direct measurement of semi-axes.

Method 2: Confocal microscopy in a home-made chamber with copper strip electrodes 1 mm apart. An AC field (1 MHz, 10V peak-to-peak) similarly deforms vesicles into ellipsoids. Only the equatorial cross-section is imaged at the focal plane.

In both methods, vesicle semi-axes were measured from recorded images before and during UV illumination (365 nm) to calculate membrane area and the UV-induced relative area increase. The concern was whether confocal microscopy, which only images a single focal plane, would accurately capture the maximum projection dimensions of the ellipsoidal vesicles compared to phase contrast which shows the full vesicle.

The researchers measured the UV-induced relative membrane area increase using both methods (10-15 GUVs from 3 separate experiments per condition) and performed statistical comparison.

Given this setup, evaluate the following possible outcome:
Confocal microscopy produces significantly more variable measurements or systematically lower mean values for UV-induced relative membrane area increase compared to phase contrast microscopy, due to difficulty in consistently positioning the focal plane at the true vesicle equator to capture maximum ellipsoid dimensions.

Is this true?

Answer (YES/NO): NO